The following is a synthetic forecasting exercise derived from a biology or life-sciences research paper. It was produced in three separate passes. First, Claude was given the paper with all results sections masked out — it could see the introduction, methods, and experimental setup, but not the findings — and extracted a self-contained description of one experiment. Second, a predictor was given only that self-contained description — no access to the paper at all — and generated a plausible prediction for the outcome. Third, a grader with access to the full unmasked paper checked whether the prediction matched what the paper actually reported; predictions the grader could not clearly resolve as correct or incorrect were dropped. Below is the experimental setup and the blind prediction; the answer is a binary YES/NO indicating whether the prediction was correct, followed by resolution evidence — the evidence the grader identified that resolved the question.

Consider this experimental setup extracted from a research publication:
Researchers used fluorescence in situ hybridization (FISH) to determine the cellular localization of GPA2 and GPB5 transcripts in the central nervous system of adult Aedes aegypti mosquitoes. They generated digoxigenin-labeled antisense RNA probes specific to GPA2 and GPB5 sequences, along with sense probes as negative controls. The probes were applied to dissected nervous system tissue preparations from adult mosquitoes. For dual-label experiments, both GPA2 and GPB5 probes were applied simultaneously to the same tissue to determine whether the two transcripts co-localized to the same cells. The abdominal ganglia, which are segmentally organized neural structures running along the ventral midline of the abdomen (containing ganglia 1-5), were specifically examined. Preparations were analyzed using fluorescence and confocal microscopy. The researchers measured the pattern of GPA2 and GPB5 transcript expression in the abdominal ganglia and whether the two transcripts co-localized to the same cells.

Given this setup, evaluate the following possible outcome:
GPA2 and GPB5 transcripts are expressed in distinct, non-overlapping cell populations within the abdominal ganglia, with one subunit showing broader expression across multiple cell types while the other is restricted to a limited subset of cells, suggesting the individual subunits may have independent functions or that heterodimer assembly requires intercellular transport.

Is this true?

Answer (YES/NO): NO